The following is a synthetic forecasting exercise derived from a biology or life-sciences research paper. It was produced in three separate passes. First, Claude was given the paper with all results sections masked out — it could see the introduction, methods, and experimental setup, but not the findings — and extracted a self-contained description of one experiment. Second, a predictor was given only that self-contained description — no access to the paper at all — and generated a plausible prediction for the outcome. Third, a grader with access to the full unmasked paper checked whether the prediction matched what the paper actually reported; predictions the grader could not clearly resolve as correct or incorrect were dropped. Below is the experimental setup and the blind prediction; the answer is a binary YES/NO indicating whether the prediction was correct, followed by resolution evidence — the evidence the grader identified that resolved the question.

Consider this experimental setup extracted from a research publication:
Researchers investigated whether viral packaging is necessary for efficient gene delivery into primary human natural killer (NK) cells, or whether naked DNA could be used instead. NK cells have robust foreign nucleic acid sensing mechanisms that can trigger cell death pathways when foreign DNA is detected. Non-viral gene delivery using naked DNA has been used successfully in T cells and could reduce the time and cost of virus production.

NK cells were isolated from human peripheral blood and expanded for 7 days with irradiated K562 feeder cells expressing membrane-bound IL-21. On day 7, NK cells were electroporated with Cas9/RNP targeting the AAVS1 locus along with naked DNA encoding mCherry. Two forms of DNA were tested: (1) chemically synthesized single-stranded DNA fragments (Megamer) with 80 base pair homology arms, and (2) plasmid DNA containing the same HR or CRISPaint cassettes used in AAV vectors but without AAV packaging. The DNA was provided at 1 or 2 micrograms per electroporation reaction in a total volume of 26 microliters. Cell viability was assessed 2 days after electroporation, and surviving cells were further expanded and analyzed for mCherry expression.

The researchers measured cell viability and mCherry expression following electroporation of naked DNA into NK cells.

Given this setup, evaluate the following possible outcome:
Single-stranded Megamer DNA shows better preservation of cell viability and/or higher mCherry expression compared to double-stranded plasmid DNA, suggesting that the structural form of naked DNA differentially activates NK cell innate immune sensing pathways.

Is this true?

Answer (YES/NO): NO